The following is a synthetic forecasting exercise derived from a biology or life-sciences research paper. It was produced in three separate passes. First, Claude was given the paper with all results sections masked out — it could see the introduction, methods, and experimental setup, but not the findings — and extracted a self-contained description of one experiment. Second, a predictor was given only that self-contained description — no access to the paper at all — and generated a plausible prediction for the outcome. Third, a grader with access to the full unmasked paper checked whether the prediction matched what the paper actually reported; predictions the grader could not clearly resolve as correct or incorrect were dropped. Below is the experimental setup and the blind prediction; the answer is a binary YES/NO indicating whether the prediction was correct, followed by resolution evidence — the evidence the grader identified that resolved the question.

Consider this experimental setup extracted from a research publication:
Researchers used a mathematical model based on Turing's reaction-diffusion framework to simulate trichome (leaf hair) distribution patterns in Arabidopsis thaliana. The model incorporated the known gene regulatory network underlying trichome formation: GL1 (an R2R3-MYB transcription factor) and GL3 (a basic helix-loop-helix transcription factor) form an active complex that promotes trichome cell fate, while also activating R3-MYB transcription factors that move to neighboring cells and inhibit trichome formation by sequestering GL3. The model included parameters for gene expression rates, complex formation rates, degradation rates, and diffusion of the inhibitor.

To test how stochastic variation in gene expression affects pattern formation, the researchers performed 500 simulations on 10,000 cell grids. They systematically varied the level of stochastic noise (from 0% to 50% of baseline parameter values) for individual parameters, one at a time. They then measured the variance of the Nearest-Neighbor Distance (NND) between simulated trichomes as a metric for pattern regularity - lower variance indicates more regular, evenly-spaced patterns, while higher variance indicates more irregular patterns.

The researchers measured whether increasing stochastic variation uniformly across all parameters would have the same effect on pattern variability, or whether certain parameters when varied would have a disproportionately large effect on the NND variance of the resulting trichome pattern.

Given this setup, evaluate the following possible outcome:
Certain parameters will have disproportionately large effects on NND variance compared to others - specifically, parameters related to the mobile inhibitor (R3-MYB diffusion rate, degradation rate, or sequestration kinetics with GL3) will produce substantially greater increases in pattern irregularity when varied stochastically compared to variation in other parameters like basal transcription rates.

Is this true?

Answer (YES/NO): NO